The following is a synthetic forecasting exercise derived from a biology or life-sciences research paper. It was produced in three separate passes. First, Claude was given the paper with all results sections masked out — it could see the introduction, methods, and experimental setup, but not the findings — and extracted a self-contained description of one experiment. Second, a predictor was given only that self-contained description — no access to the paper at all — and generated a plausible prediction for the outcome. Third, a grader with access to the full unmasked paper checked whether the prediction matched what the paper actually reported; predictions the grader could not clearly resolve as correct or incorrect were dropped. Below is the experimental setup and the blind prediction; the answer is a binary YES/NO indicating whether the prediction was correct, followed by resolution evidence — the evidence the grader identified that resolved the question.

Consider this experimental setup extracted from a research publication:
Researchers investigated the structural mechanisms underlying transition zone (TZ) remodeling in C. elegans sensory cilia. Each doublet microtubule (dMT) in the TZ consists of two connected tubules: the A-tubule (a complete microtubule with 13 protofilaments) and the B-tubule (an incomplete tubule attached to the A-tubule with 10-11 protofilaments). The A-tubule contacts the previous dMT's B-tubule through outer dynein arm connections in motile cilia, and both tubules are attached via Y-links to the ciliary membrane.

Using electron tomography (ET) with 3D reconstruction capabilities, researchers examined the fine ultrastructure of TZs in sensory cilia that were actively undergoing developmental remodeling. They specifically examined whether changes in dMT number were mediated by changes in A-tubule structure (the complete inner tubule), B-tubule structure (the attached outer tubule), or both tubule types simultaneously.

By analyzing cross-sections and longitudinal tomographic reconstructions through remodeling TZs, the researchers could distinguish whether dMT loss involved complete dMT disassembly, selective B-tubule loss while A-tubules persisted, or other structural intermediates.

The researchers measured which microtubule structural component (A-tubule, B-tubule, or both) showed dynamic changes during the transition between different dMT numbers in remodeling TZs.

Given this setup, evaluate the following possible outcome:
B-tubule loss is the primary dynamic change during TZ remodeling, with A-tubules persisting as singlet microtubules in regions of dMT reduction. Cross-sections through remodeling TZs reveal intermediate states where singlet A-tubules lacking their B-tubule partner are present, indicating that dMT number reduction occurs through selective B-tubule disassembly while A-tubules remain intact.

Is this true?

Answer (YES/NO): YES